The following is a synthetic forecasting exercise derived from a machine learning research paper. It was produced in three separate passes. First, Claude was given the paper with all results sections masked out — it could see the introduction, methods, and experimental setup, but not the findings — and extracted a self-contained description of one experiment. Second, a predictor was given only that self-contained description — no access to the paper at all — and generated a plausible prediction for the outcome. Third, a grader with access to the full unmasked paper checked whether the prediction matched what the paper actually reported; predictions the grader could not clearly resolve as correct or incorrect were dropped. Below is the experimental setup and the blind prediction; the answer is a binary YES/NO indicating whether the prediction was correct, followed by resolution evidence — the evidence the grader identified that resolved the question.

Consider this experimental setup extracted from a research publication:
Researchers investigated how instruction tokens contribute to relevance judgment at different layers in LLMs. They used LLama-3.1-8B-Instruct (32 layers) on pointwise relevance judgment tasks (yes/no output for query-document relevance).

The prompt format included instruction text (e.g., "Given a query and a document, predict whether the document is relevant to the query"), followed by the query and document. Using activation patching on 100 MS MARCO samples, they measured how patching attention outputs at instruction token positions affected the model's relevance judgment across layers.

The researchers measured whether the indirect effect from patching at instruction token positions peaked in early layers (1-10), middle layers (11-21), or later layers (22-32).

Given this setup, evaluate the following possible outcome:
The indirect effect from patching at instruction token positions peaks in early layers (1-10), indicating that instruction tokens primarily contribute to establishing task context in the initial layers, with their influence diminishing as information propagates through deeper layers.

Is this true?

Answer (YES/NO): NO